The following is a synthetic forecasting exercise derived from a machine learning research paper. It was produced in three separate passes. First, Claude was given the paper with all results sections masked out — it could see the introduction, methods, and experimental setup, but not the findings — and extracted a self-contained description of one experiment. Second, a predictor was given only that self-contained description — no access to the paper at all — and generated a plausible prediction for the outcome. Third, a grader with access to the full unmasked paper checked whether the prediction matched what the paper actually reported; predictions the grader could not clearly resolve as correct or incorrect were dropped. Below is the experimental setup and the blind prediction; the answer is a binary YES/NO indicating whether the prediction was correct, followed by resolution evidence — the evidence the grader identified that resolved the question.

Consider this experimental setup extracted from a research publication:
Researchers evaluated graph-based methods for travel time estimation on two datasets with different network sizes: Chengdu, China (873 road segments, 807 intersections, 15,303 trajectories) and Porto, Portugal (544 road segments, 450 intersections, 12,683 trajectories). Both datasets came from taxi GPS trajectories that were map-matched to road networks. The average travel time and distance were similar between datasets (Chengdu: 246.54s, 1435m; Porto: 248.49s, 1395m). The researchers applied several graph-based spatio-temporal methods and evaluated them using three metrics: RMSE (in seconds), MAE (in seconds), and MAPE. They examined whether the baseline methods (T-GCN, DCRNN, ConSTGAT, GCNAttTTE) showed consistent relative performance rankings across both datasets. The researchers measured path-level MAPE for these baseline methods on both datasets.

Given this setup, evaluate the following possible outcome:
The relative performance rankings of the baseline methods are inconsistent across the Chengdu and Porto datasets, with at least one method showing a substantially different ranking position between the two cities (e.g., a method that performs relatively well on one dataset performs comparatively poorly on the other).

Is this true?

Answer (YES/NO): YES